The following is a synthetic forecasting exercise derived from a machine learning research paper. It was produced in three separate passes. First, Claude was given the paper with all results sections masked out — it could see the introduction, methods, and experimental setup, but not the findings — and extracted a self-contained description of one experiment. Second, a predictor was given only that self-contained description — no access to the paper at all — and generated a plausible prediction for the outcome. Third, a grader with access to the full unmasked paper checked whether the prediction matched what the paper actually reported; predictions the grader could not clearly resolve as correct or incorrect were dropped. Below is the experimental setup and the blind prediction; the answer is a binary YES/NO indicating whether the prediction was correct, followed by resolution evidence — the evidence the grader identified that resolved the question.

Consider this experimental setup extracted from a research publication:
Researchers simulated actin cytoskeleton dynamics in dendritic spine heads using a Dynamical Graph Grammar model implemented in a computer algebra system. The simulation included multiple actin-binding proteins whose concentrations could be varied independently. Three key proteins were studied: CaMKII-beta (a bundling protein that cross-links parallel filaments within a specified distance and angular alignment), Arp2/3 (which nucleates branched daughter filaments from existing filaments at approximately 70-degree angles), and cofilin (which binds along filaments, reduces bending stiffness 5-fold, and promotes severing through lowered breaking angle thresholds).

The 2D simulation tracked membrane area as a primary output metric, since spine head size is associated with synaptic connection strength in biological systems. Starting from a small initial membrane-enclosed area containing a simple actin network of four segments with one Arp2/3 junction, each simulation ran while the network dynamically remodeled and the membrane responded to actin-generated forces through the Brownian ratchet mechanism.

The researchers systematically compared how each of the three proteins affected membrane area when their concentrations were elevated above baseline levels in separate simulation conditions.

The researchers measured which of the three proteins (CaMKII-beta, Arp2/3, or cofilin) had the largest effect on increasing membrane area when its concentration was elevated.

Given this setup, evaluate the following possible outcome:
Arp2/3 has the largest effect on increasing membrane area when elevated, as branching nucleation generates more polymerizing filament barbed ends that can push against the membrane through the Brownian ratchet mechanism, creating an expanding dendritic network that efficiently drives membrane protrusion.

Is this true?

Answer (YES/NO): YES